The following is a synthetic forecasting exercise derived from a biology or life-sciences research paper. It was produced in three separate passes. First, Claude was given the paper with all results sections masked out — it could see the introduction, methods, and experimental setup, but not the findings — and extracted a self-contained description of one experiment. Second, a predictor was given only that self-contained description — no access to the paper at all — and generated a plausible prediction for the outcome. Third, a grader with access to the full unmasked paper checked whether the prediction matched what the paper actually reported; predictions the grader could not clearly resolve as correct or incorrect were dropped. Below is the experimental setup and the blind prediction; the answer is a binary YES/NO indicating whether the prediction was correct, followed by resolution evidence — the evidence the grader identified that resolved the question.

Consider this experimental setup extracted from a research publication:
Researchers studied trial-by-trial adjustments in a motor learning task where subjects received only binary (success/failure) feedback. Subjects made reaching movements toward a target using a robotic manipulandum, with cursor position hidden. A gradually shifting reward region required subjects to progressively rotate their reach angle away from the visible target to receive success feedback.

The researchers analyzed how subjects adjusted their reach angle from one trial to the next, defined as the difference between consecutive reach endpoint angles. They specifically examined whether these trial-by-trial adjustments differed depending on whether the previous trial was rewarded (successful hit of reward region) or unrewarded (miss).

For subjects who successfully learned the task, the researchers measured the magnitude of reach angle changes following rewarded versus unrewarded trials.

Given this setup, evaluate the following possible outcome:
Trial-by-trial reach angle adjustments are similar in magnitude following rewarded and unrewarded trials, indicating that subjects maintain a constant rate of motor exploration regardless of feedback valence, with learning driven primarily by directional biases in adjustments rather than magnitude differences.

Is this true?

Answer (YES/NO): NO